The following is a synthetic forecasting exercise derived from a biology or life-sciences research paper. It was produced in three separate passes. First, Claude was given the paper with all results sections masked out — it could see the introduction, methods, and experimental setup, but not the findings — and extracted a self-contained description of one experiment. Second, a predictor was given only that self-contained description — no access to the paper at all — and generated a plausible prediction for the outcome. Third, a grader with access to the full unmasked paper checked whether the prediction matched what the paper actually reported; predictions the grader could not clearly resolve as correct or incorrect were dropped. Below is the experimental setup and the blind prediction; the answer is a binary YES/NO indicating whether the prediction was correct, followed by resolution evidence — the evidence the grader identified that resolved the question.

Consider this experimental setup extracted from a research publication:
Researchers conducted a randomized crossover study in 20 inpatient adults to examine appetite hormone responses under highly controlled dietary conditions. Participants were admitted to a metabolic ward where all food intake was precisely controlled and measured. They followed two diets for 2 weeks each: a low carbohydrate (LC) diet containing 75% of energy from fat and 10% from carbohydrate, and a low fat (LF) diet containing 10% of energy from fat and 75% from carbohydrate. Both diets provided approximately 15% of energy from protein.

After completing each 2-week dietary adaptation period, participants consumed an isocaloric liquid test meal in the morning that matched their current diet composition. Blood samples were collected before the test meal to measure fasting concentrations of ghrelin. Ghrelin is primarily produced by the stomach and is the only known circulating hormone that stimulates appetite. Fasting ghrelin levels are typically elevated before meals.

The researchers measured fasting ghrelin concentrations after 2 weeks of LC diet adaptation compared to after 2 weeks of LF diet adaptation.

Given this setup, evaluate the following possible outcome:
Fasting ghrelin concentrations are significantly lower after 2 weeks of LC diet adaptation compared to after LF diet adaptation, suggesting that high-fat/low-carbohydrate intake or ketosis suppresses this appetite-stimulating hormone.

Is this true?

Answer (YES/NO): YES